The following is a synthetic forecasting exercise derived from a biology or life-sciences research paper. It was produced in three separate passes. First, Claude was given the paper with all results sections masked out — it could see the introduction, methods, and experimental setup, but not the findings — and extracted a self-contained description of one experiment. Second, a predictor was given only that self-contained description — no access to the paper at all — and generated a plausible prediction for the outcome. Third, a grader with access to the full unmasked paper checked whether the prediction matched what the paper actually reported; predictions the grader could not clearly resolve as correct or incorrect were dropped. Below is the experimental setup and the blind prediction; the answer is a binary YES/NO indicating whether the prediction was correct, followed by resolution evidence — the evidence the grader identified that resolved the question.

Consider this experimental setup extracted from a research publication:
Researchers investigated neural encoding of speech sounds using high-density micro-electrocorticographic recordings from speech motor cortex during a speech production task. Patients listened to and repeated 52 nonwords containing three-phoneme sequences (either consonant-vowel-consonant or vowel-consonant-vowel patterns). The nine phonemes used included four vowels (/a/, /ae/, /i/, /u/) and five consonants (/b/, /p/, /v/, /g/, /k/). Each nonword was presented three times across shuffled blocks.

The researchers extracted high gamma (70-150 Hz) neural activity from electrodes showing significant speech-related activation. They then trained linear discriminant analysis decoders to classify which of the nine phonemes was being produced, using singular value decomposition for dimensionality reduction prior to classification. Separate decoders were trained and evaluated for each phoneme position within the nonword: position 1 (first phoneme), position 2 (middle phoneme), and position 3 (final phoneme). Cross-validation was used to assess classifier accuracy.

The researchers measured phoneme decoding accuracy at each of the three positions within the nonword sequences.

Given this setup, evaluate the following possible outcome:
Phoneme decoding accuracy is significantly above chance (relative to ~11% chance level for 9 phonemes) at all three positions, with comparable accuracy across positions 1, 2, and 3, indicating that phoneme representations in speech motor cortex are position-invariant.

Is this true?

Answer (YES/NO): NO